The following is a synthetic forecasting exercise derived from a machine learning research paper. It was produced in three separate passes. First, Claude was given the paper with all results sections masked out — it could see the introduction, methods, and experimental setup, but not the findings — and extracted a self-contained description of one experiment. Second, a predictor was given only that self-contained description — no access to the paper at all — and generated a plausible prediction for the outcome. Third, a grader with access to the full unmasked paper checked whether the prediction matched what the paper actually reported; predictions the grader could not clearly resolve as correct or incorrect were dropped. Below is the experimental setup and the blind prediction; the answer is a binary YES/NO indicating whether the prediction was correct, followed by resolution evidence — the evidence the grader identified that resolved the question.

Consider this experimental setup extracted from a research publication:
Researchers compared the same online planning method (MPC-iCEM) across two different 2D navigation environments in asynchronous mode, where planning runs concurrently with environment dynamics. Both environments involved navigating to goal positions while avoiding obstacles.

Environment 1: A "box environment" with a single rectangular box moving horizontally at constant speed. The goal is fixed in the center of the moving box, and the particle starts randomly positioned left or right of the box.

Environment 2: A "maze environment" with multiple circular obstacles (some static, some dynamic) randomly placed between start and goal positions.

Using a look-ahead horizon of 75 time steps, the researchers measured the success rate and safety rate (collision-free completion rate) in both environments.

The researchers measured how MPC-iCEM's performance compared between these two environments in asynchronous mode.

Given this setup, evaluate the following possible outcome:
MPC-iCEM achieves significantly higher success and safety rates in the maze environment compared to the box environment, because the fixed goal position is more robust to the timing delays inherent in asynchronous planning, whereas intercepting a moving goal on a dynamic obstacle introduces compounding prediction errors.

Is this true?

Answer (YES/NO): NO